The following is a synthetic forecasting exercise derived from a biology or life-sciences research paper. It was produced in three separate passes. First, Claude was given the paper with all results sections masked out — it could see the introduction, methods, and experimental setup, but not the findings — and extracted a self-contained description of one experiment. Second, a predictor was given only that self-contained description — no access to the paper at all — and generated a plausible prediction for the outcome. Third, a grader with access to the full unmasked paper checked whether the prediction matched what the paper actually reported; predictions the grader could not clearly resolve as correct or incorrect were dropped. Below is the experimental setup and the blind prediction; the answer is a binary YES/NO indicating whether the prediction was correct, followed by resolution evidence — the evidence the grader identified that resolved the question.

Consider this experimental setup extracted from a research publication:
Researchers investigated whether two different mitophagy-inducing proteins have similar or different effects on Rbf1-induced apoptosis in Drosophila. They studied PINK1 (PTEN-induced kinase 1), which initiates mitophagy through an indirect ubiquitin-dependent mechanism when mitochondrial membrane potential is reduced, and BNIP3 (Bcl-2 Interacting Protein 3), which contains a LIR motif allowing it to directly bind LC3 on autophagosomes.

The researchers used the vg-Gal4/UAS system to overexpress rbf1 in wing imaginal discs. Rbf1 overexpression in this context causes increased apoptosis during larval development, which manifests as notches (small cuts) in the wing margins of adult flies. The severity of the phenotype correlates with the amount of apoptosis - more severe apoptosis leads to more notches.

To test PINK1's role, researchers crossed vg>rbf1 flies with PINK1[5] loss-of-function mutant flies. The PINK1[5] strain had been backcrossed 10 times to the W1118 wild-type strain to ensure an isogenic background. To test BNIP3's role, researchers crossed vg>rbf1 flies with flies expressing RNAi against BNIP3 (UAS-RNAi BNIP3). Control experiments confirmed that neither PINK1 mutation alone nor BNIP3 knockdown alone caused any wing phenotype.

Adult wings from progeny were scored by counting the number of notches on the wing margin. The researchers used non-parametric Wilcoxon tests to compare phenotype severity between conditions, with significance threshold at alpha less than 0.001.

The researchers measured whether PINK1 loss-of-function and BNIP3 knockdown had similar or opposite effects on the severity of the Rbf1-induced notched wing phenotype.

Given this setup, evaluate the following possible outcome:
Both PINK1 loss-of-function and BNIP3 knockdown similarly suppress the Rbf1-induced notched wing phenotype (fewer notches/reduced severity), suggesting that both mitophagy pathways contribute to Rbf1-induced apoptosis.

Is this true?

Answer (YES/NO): NO